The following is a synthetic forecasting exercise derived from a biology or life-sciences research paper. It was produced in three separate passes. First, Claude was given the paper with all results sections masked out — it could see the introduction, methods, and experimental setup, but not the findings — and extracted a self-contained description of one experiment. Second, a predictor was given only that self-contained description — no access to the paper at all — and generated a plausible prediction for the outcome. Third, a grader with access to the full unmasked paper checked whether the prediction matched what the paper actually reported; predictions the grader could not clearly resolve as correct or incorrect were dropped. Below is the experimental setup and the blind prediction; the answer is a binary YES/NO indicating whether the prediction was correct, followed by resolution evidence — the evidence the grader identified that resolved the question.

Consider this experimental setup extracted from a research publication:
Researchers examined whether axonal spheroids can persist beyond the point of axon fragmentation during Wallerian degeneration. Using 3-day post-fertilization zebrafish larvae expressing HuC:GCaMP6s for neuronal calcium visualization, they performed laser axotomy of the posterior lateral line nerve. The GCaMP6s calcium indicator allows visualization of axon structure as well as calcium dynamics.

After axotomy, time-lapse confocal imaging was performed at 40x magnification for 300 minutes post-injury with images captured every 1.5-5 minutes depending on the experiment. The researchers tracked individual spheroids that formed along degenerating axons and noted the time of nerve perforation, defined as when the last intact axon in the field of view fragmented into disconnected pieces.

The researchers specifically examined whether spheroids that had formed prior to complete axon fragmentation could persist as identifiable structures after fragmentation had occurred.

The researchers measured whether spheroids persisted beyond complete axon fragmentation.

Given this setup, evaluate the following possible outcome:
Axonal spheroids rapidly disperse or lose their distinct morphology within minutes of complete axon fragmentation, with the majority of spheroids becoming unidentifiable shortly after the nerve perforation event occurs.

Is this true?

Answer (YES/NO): NO